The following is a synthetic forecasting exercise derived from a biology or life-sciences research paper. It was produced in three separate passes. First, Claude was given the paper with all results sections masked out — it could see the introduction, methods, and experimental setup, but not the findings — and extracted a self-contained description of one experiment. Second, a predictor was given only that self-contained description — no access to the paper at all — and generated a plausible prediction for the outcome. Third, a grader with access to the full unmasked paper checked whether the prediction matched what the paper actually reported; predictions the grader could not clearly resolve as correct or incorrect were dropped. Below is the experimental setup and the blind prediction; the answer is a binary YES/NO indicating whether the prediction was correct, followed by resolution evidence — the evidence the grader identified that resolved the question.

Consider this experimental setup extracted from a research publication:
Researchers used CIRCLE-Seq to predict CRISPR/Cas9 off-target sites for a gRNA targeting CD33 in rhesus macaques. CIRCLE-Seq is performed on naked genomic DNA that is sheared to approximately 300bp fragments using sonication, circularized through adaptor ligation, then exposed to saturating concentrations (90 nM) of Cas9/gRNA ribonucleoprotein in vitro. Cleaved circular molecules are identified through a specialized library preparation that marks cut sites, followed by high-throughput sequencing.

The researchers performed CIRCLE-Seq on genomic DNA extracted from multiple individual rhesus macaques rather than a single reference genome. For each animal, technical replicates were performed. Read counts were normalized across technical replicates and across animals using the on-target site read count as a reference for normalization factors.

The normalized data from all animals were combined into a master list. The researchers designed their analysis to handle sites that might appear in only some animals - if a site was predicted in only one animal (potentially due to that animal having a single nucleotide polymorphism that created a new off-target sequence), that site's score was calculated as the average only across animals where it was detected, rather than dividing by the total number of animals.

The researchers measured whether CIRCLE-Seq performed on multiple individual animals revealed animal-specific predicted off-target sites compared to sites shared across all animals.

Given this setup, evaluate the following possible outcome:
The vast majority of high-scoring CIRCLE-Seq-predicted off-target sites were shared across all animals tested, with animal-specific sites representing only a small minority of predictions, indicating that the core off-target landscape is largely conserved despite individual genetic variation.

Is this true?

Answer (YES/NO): YES